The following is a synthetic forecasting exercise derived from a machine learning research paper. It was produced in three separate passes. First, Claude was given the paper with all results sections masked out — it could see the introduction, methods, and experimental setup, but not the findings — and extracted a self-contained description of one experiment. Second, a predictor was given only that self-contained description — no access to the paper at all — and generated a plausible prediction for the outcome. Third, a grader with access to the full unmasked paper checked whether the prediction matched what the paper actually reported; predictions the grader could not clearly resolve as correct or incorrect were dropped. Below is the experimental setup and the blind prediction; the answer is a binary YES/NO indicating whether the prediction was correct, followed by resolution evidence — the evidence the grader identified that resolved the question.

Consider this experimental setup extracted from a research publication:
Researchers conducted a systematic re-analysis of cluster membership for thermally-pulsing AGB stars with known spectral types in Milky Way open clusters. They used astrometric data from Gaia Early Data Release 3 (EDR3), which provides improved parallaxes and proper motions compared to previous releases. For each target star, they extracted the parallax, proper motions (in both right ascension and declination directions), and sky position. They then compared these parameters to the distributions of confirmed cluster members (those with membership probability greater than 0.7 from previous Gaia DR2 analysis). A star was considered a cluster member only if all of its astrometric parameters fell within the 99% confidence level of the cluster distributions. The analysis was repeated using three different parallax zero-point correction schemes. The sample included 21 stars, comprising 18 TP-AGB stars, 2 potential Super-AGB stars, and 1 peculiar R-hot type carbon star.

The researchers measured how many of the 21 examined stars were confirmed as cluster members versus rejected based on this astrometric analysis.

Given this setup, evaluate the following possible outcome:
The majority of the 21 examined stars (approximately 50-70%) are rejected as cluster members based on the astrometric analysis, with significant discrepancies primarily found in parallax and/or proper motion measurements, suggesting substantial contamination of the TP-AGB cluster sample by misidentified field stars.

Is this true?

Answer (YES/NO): NO